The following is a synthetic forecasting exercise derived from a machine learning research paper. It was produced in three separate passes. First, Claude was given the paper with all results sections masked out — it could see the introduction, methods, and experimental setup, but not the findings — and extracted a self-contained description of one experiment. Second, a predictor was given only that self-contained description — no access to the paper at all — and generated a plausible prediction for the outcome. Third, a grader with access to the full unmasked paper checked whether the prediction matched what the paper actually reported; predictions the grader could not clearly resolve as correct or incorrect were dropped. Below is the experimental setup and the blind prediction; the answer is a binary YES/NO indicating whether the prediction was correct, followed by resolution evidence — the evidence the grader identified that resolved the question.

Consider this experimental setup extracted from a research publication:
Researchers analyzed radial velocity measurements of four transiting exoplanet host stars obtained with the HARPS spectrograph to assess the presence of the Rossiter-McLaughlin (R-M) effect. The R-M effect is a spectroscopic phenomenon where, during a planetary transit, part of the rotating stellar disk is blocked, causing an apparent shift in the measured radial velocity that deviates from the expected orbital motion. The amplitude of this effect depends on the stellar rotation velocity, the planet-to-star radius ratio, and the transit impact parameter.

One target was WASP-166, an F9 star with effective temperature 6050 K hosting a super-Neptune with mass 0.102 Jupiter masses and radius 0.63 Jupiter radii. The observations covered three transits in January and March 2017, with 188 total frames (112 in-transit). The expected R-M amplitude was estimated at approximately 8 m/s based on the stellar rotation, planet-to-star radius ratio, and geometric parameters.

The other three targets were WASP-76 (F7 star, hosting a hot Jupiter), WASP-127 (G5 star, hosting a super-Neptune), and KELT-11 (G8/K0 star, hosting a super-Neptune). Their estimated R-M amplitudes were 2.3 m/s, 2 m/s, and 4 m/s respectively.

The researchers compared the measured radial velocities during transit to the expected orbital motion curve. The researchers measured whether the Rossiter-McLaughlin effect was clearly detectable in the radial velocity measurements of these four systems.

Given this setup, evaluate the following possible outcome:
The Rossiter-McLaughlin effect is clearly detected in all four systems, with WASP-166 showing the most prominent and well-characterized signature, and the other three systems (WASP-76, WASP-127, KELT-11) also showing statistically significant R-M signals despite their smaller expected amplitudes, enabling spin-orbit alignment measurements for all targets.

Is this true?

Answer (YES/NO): NO